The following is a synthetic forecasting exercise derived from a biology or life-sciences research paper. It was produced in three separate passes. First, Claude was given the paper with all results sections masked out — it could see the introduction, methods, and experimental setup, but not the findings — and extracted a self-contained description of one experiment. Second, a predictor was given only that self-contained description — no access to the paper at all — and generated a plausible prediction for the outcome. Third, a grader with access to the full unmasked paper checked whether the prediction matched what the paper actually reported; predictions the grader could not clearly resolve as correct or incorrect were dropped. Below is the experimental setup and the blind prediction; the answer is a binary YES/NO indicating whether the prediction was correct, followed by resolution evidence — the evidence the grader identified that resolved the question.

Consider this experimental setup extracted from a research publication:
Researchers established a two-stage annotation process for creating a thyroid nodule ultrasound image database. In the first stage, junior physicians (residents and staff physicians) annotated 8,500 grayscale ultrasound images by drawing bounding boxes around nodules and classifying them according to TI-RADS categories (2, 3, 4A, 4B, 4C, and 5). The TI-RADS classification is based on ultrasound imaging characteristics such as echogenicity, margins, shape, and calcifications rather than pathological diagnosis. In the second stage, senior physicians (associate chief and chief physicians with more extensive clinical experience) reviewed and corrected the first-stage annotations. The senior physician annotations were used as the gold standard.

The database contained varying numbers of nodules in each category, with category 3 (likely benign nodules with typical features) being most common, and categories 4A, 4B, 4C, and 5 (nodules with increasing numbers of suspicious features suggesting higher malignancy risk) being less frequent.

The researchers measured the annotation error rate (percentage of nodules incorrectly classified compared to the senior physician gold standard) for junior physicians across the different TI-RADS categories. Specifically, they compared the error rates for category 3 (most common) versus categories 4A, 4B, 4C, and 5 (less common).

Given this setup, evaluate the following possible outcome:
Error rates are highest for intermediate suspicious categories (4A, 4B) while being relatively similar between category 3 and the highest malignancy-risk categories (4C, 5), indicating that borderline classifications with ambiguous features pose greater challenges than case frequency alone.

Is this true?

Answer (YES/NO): NO